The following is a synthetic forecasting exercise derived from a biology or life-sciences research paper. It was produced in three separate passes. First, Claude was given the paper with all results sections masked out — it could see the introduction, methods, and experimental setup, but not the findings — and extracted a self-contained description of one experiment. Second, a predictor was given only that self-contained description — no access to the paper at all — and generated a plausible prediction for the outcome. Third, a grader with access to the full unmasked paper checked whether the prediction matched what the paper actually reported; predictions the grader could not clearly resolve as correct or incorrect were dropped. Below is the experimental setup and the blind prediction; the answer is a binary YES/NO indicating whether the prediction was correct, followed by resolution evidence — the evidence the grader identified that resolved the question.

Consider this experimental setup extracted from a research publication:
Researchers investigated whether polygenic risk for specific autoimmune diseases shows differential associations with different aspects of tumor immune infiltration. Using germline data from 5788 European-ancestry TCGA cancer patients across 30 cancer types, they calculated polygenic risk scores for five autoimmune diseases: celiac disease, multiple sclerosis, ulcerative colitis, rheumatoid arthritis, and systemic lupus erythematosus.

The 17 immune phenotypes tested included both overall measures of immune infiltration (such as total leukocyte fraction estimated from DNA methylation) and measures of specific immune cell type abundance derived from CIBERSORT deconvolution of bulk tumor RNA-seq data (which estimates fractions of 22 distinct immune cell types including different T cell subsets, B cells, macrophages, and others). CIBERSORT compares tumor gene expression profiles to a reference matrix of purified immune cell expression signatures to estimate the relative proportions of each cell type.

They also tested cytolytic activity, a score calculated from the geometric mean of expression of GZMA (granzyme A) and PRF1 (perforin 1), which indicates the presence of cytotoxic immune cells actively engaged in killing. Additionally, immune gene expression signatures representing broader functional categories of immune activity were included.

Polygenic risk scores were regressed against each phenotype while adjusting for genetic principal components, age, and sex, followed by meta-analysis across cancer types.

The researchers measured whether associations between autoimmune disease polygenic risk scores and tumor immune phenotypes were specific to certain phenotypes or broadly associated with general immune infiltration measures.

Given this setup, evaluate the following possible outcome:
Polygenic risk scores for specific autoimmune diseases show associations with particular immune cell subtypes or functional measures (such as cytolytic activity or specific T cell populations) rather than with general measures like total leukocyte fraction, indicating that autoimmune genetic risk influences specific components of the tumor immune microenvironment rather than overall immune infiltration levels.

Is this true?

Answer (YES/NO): YES